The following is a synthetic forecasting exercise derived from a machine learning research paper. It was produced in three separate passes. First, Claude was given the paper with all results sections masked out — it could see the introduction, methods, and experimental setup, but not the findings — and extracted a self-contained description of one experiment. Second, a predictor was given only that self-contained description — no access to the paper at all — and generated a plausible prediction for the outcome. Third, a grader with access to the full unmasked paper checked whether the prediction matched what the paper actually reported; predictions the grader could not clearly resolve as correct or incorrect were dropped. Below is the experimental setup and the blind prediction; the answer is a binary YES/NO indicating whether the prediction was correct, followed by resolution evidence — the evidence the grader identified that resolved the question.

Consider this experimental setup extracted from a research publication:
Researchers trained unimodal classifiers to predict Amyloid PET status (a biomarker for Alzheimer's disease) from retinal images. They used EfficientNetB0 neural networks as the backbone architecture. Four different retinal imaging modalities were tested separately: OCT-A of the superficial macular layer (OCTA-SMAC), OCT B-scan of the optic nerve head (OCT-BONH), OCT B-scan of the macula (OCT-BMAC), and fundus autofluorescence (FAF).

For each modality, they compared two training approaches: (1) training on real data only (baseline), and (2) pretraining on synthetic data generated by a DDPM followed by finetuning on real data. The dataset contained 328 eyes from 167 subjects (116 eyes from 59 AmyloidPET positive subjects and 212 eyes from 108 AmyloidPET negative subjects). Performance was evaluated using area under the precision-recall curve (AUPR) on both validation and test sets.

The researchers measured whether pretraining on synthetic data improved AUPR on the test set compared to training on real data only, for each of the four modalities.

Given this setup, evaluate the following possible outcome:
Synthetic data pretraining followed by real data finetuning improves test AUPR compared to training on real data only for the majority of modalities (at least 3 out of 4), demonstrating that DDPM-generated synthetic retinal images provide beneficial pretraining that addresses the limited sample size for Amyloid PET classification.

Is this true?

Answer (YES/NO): NO